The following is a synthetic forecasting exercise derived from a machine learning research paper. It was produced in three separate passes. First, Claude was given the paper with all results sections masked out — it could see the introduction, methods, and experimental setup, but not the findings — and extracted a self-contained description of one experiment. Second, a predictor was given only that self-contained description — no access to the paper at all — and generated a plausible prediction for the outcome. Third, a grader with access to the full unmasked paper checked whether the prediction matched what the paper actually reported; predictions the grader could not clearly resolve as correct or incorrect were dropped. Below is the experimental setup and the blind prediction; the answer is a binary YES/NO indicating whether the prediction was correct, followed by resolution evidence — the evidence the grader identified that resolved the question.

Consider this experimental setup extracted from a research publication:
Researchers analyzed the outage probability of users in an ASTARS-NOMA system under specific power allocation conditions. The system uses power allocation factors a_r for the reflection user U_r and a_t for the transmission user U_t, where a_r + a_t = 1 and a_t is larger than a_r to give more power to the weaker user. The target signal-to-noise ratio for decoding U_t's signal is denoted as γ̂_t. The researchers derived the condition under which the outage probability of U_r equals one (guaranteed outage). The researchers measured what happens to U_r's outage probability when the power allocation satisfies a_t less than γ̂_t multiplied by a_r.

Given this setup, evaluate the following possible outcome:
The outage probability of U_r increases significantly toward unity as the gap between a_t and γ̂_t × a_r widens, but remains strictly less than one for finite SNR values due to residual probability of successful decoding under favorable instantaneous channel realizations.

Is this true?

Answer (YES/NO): NO